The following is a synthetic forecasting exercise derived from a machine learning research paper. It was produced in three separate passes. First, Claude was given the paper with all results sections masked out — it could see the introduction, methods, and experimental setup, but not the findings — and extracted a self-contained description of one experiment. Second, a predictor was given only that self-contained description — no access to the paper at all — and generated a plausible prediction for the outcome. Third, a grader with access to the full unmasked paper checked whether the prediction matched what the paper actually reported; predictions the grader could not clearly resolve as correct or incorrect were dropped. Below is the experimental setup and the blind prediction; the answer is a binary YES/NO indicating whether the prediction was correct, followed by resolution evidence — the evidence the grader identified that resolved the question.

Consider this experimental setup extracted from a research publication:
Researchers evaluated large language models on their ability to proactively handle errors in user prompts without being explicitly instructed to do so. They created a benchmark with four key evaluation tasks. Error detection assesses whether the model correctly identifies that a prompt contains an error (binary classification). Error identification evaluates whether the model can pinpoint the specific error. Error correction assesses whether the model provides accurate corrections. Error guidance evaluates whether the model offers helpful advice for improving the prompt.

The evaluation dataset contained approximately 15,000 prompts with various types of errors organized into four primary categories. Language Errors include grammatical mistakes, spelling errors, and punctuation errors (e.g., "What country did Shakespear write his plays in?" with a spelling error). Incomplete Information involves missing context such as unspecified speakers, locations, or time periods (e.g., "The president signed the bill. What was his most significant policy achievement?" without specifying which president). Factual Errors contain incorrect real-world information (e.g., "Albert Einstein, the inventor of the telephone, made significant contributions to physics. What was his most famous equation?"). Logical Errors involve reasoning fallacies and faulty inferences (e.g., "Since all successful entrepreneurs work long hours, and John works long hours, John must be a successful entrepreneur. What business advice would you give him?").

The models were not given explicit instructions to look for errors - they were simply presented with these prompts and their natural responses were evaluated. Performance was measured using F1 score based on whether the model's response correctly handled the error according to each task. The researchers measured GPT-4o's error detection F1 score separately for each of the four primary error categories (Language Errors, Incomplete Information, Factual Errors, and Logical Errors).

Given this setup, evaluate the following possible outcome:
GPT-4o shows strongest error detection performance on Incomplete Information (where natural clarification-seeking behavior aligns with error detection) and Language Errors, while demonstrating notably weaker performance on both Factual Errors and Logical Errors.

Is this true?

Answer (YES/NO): NO